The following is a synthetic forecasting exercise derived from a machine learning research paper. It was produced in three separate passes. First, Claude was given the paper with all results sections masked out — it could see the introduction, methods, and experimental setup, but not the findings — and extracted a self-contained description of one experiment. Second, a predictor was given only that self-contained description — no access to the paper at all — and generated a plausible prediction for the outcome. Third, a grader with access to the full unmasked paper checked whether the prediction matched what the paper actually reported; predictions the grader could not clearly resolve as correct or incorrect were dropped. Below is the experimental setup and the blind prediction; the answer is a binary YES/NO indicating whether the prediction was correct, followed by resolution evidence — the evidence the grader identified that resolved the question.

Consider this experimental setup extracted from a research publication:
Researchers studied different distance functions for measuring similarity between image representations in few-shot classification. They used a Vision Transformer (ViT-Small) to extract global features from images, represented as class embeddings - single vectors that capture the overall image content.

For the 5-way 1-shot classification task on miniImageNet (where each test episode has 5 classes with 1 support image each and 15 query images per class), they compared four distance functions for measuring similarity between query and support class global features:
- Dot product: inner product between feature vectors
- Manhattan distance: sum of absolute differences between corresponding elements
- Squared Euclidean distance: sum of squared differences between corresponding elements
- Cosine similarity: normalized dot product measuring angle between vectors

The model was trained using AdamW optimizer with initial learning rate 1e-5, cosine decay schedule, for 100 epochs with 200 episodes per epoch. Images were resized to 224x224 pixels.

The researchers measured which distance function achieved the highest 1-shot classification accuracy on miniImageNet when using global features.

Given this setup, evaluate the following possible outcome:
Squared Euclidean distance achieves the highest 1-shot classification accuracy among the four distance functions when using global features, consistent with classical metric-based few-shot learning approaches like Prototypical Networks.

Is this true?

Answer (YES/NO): YES